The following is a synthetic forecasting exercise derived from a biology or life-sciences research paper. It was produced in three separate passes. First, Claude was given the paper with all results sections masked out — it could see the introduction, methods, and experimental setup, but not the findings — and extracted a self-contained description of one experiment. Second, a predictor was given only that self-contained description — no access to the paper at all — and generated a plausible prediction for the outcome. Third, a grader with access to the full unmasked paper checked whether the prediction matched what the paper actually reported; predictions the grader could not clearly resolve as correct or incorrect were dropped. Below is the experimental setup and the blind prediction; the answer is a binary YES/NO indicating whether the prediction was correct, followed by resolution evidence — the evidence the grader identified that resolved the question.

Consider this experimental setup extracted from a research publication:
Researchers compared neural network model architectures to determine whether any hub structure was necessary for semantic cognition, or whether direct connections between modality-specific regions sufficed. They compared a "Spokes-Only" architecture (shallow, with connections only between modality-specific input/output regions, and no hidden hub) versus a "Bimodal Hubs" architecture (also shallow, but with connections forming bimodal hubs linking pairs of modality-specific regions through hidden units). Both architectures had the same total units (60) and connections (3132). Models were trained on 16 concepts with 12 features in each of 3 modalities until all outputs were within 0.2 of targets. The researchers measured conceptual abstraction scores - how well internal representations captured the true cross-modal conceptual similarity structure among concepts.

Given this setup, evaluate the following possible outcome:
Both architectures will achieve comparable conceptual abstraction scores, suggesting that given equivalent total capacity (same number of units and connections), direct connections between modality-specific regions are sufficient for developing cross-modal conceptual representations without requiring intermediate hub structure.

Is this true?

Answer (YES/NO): NO